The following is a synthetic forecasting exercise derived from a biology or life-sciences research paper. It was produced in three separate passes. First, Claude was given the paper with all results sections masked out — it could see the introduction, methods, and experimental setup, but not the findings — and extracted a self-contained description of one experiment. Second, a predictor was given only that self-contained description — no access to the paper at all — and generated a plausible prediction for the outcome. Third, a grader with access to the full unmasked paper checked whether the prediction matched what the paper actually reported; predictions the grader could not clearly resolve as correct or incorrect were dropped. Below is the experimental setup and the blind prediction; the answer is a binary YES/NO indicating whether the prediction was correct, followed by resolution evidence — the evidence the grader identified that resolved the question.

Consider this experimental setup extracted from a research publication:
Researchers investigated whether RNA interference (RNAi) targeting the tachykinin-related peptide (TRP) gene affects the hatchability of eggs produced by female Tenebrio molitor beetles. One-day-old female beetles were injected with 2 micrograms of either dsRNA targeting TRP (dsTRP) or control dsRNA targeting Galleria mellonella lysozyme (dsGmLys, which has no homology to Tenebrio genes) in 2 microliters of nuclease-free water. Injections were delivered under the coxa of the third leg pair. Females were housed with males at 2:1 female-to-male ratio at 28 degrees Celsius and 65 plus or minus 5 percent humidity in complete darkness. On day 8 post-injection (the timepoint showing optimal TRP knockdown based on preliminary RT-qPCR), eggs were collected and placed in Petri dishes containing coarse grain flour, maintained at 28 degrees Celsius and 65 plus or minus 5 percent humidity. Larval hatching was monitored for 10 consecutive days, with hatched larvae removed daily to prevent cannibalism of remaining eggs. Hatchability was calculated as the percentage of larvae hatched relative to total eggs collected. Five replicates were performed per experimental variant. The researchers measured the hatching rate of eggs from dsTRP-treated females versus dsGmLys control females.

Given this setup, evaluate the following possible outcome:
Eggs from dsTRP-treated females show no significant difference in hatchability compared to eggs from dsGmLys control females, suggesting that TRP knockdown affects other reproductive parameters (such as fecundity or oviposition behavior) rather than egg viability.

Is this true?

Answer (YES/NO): YES